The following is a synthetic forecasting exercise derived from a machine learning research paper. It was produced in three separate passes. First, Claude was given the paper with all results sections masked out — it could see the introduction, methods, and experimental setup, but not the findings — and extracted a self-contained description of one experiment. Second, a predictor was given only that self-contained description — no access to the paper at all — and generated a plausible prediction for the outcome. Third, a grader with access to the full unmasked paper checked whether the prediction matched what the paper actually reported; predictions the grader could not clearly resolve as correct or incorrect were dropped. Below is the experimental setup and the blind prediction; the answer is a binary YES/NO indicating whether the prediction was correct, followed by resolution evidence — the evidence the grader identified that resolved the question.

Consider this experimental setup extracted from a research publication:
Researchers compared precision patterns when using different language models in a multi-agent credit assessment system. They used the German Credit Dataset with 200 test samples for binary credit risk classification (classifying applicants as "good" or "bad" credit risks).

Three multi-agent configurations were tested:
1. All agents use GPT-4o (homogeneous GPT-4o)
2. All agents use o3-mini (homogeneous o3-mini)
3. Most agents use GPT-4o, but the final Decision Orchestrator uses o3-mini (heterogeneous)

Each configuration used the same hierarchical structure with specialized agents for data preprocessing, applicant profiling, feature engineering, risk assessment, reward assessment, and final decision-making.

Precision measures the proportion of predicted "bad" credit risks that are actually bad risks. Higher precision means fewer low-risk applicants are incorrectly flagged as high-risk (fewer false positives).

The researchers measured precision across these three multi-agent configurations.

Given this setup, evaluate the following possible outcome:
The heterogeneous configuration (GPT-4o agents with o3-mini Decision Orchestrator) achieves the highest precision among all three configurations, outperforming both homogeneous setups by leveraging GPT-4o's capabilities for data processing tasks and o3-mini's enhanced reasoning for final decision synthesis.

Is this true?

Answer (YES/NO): YES